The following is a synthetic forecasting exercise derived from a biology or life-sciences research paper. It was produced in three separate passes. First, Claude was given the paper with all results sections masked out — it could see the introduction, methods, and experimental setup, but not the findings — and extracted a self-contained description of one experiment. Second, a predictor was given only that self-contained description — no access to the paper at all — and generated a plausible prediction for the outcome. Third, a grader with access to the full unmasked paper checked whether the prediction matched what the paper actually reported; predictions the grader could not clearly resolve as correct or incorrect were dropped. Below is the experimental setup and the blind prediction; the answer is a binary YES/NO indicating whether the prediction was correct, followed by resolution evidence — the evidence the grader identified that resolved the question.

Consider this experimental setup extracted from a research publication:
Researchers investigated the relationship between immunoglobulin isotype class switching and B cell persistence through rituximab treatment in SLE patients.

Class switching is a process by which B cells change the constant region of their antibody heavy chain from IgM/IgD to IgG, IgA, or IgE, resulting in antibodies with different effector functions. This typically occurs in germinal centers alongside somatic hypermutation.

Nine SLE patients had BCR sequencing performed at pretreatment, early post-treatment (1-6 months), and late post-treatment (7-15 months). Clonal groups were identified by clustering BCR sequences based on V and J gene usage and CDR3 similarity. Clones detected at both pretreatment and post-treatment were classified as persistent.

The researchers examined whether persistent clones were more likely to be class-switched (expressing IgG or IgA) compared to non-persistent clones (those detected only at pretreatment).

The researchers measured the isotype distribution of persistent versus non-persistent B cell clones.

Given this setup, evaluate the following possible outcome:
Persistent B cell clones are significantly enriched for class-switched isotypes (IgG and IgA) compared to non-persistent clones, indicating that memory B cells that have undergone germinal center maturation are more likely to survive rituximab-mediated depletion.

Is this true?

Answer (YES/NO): YES